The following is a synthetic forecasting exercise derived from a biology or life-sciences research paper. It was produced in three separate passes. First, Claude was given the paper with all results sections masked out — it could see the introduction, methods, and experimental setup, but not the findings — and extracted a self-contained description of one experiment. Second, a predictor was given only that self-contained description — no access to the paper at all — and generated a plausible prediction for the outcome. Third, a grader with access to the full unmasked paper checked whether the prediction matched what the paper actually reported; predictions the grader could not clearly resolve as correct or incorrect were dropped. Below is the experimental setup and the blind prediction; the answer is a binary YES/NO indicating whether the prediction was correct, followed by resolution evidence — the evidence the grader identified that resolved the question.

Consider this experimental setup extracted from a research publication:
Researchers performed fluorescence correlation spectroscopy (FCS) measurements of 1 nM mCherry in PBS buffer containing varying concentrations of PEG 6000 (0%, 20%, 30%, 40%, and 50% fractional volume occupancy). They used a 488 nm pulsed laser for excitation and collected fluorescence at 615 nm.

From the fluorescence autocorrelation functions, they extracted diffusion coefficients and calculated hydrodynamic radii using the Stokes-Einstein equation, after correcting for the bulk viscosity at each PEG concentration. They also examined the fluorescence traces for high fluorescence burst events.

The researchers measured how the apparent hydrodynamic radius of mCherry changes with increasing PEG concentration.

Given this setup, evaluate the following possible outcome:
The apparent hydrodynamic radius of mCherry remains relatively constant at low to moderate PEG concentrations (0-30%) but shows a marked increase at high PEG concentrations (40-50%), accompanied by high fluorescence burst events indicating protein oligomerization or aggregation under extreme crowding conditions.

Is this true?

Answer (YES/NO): NO